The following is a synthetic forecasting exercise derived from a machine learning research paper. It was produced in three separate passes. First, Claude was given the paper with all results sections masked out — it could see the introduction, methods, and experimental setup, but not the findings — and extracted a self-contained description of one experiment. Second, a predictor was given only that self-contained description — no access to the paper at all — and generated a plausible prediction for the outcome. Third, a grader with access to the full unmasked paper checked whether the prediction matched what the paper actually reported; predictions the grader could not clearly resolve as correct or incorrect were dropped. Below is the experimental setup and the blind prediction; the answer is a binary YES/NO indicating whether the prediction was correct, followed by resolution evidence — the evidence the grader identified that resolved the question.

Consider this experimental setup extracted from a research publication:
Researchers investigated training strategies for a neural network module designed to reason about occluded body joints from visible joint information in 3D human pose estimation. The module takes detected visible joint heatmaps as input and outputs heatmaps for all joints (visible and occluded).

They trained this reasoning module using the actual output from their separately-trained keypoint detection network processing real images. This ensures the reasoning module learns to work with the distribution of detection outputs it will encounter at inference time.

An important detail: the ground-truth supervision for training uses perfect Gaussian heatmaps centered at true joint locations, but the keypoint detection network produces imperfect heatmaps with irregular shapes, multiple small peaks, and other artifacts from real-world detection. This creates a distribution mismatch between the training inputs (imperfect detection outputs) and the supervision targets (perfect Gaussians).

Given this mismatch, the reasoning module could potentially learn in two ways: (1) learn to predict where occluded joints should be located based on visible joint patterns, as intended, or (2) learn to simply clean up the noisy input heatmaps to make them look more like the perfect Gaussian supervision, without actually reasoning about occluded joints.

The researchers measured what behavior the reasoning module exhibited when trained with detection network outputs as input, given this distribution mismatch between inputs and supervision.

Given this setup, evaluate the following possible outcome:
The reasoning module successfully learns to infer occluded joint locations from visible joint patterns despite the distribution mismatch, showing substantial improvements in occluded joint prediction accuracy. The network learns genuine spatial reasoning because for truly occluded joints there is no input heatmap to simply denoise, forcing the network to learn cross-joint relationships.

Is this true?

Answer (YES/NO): NO